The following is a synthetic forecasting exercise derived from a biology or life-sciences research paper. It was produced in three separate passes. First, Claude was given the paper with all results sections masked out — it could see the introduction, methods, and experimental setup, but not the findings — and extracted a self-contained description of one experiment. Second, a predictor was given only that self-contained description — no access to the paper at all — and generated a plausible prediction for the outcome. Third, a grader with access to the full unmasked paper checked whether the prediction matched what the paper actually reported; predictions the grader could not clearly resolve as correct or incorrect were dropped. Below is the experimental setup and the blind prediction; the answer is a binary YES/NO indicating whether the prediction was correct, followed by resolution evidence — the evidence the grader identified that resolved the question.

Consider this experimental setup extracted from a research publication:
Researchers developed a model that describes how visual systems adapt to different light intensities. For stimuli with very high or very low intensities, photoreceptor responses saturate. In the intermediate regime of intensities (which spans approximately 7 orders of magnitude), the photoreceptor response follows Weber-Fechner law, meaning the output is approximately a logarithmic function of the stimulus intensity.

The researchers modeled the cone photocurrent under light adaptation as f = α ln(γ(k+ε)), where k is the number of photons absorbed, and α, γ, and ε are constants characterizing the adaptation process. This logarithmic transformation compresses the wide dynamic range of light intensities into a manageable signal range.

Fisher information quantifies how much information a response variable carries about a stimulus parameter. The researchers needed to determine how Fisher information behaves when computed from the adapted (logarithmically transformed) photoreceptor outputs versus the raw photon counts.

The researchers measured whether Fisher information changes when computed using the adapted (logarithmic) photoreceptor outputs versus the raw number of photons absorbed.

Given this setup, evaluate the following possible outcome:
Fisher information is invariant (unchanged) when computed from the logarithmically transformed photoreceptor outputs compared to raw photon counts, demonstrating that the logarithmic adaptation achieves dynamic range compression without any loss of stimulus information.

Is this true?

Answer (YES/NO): YES